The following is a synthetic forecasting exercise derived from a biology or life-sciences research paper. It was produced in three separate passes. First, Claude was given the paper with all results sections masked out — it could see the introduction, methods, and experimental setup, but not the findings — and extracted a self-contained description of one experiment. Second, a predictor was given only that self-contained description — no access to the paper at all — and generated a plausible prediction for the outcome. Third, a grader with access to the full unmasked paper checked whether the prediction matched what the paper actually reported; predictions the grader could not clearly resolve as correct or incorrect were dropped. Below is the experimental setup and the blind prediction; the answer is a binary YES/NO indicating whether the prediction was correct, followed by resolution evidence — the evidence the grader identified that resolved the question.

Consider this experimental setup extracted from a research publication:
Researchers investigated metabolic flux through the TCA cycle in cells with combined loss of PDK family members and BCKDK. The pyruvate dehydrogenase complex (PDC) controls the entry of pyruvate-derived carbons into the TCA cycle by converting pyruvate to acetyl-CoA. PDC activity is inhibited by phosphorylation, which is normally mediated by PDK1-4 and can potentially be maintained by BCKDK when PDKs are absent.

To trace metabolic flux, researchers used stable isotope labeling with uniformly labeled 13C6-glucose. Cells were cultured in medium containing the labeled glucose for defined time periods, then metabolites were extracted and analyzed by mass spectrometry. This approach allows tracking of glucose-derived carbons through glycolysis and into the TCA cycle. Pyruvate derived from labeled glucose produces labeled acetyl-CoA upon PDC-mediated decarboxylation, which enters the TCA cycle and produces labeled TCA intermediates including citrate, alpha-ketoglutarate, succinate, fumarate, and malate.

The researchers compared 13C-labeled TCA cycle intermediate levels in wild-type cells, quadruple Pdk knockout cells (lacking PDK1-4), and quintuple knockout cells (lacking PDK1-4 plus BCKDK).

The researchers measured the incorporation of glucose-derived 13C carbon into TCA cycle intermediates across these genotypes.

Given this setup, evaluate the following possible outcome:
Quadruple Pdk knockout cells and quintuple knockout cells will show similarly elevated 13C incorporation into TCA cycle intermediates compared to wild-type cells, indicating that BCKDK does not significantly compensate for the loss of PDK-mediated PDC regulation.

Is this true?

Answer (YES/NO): NO